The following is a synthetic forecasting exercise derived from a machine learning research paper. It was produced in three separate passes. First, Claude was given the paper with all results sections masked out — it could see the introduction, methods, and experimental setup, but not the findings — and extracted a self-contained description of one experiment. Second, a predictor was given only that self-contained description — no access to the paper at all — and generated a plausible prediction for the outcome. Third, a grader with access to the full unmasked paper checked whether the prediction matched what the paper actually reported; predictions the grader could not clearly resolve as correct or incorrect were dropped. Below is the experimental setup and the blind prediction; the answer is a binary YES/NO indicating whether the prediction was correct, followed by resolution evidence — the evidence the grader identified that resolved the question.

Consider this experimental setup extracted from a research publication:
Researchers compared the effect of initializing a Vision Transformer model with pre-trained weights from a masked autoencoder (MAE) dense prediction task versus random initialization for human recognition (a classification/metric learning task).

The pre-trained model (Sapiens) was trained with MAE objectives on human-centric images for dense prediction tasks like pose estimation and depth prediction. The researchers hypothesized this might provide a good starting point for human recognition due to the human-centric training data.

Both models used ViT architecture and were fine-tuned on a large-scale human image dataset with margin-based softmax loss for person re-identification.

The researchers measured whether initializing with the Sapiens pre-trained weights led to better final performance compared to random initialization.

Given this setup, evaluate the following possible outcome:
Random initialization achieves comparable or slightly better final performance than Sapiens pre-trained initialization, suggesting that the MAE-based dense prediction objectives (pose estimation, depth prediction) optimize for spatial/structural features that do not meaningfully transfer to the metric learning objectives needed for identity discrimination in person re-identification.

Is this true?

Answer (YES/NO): YES